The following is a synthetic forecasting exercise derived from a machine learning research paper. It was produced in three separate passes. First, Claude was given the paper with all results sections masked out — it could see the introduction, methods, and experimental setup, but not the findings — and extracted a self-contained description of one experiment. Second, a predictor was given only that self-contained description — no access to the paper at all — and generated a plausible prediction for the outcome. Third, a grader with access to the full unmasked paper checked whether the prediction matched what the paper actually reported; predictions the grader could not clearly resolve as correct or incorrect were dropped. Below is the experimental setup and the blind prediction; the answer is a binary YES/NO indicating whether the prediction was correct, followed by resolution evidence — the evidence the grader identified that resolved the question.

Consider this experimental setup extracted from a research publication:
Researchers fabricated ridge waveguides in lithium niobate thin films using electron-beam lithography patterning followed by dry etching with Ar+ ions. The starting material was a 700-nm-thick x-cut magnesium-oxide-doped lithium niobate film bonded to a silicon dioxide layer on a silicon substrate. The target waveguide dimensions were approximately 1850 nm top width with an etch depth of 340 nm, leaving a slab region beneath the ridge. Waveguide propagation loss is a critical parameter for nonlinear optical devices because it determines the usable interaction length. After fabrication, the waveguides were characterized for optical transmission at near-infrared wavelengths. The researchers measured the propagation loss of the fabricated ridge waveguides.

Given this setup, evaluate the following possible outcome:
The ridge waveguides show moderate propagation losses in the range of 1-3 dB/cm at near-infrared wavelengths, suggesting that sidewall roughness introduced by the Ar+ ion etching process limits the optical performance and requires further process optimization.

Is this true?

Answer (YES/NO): NO